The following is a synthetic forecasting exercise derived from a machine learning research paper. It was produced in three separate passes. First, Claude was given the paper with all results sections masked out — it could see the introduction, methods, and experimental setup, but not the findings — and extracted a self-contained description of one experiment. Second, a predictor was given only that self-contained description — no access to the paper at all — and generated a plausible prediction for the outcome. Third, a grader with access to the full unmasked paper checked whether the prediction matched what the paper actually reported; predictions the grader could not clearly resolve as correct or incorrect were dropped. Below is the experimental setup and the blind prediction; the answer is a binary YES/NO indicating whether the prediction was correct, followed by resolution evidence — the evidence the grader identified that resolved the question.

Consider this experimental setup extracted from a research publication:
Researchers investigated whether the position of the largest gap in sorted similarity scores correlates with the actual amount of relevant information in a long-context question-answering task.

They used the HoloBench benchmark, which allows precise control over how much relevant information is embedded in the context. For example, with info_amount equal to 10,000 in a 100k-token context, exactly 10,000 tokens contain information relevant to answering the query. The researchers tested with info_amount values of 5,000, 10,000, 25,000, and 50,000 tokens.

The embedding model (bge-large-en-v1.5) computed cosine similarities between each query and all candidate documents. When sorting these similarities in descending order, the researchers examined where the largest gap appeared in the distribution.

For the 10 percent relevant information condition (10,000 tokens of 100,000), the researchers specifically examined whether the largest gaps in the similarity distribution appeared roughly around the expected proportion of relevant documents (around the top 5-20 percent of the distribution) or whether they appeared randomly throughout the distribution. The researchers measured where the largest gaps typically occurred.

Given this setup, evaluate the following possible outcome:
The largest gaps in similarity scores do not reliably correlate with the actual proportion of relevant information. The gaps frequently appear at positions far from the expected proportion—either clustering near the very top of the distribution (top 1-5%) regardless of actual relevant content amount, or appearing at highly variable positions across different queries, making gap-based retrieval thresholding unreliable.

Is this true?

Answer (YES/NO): NO